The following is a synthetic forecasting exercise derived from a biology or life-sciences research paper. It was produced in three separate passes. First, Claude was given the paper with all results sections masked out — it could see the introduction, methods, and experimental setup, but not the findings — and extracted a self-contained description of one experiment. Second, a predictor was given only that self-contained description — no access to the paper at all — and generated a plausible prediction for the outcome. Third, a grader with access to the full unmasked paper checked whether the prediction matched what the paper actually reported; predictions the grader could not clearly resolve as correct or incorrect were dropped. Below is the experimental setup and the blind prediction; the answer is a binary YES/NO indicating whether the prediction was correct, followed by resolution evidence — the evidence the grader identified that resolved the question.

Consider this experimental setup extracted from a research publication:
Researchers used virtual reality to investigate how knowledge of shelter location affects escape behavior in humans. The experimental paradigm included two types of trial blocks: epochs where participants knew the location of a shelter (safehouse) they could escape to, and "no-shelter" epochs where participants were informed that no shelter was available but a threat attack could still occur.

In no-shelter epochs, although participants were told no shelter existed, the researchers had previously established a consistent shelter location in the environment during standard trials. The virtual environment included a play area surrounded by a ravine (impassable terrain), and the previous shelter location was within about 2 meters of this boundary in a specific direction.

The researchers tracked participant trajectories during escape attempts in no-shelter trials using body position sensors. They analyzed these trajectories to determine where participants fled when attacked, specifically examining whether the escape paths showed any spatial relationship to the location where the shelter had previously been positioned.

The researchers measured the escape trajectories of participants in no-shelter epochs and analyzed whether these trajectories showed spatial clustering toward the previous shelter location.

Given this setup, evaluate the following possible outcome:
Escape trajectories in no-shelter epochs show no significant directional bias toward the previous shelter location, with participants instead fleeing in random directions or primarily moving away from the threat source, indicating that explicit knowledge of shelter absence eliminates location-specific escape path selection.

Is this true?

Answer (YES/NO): NO